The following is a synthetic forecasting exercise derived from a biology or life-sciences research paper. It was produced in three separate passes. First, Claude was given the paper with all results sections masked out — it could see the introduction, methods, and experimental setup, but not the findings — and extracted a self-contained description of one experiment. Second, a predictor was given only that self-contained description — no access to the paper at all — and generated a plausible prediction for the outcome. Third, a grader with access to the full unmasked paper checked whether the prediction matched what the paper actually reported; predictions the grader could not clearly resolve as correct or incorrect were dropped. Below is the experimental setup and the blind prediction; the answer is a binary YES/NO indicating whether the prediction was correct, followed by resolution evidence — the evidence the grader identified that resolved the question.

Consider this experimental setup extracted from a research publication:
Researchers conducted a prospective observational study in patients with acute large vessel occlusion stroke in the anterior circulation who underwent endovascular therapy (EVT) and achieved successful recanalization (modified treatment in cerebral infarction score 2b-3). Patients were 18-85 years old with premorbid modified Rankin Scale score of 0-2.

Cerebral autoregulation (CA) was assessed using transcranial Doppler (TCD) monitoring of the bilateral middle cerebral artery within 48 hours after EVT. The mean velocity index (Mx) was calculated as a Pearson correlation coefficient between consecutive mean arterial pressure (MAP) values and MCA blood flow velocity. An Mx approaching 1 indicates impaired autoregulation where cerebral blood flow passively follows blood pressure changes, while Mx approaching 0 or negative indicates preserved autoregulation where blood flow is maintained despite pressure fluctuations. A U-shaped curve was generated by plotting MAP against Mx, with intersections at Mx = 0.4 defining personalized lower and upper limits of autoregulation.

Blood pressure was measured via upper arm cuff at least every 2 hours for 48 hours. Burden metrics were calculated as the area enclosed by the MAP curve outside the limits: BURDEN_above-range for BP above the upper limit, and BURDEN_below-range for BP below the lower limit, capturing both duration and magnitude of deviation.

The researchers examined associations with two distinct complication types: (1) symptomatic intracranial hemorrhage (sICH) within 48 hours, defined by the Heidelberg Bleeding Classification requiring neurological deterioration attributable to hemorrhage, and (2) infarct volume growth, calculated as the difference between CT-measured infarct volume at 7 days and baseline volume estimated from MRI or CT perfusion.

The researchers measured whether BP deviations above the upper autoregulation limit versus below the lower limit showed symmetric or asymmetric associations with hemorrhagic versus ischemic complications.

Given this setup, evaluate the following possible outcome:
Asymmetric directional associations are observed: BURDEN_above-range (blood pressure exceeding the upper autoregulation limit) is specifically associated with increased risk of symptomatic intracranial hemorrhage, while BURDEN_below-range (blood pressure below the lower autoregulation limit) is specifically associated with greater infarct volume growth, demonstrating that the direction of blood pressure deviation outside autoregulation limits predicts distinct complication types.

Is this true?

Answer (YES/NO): NO